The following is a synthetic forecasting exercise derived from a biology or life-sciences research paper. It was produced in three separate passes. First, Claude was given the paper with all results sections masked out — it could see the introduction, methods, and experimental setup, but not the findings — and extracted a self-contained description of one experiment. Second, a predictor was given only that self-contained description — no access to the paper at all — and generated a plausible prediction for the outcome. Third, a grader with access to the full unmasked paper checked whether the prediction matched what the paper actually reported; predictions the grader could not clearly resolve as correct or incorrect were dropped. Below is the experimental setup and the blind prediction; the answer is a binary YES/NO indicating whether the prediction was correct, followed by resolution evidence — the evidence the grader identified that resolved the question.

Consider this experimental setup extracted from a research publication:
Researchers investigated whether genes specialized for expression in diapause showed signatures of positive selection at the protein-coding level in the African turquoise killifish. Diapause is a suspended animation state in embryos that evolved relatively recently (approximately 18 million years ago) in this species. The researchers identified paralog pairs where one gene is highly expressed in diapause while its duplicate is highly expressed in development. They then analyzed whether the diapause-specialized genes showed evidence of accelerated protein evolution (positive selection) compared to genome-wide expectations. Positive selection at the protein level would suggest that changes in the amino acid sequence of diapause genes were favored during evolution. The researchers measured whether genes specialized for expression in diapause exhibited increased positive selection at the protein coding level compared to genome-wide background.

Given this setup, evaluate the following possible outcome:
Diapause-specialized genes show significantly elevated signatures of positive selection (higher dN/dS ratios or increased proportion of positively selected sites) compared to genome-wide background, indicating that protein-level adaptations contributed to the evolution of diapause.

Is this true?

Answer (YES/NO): NO